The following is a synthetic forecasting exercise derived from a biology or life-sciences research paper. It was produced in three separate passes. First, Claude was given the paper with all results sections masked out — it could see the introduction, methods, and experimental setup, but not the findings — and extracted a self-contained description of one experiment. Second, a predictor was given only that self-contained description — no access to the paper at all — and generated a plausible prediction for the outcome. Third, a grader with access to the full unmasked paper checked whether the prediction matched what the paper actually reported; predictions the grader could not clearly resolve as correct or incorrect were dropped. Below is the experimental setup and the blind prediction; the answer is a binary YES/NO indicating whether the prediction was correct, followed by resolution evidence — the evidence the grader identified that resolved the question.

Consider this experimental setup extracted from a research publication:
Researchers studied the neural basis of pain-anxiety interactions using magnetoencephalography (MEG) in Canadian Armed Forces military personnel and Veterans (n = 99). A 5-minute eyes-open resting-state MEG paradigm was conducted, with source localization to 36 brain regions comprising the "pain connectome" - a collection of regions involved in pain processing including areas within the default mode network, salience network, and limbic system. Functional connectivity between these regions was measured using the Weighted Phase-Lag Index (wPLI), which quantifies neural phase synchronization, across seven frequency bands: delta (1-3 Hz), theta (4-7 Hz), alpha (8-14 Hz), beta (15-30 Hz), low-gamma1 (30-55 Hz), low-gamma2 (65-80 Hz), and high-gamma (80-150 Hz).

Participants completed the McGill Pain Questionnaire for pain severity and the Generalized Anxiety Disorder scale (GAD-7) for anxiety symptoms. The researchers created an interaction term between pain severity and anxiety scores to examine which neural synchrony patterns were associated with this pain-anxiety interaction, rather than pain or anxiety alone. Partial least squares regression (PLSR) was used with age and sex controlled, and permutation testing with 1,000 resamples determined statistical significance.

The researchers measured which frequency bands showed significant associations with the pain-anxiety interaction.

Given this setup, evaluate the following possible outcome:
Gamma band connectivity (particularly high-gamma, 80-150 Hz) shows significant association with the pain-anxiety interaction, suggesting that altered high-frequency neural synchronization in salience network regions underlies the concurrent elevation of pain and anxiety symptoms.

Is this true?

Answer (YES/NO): NO